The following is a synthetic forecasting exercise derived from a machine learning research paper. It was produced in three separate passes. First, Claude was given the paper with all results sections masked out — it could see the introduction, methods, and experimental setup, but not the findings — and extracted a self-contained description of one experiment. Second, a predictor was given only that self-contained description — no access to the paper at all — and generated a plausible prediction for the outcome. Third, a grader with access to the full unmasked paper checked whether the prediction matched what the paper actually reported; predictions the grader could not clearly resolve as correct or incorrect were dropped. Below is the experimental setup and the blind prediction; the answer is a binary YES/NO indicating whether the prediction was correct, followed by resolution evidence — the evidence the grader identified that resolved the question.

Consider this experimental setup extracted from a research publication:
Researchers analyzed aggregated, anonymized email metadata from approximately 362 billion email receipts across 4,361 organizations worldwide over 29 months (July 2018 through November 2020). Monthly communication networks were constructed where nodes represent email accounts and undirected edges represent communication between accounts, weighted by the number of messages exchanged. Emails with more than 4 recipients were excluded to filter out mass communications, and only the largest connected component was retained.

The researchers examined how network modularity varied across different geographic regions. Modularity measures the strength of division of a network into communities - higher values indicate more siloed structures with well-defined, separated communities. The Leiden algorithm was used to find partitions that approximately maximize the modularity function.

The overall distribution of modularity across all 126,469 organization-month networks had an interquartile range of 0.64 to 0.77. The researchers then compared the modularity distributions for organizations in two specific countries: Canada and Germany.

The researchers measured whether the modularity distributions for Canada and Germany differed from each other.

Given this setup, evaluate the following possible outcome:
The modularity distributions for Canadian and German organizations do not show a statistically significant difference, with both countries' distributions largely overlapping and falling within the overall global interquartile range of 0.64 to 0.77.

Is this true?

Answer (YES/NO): NO